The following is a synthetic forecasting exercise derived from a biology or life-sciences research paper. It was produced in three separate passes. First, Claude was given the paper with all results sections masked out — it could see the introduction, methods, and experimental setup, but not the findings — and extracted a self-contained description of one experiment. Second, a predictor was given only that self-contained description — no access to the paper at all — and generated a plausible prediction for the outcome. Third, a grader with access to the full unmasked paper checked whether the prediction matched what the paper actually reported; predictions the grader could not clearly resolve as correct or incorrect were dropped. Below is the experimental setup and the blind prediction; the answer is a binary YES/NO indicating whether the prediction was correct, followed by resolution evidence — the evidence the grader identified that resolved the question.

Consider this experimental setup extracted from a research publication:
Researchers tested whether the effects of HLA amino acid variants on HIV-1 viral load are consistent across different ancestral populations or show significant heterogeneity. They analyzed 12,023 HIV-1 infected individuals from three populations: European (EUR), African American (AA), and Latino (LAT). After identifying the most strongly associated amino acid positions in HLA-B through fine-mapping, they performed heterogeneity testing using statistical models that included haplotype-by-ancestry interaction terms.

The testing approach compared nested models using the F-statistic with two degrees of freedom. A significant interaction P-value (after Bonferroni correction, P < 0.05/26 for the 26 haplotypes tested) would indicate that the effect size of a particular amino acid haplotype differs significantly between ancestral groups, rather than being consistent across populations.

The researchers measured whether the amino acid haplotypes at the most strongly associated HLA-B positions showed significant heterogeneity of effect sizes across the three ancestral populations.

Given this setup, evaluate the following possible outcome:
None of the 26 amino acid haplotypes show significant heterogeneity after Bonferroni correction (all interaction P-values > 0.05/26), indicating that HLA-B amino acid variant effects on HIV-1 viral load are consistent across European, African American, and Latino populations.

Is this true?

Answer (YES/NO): NO